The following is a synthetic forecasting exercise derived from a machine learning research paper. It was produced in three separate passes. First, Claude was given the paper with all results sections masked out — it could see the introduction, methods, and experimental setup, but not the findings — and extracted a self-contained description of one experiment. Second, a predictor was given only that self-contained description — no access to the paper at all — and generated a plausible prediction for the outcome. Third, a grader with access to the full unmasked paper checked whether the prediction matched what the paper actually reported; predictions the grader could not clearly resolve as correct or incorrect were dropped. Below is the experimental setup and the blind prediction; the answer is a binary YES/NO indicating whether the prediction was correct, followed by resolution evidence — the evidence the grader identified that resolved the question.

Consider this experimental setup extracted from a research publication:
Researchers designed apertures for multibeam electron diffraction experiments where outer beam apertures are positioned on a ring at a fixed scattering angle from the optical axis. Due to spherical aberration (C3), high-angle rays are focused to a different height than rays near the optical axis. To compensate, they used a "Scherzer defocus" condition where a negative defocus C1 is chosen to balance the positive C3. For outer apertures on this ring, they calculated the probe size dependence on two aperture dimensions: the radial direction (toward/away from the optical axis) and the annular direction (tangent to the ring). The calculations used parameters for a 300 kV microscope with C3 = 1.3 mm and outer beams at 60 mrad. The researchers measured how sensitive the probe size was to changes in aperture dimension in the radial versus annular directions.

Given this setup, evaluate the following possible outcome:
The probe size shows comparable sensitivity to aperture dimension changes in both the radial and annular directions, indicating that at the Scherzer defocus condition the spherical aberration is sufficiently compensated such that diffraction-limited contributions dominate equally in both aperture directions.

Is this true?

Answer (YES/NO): NO